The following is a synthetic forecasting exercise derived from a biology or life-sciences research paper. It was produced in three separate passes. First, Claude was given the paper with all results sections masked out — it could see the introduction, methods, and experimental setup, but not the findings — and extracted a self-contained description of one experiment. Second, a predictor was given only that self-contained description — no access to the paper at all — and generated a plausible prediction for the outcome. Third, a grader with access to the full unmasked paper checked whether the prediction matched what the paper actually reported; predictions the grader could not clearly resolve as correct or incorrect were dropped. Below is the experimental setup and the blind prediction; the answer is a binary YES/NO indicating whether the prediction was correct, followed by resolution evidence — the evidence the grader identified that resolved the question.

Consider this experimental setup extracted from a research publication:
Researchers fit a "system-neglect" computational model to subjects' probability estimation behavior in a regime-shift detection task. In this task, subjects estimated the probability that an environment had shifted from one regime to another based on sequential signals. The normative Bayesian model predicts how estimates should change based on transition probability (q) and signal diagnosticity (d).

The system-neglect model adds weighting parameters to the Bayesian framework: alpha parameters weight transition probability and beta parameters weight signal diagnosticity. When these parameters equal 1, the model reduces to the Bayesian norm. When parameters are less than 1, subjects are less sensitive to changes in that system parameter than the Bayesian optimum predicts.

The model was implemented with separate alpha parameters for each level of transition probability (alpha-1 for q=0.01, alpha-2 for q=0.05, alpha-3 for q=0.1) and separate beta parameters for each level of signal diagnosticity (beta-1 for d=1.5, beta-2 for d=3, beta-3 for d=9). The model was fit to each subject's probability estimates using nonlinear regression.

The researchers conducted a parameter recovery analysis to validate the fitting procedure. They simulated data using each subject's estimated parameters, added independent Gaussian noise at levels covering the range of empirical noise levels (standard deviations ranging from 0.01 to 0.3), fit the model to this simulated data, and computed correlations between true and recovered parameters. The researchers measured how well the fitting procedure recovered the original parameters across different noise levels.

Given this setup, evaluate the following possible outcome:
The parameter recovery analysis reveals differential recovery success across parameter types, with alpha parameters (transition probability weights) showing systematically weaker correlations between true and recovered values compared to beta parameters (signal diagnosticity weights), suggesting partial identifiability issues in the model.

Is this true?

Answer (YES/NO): NO